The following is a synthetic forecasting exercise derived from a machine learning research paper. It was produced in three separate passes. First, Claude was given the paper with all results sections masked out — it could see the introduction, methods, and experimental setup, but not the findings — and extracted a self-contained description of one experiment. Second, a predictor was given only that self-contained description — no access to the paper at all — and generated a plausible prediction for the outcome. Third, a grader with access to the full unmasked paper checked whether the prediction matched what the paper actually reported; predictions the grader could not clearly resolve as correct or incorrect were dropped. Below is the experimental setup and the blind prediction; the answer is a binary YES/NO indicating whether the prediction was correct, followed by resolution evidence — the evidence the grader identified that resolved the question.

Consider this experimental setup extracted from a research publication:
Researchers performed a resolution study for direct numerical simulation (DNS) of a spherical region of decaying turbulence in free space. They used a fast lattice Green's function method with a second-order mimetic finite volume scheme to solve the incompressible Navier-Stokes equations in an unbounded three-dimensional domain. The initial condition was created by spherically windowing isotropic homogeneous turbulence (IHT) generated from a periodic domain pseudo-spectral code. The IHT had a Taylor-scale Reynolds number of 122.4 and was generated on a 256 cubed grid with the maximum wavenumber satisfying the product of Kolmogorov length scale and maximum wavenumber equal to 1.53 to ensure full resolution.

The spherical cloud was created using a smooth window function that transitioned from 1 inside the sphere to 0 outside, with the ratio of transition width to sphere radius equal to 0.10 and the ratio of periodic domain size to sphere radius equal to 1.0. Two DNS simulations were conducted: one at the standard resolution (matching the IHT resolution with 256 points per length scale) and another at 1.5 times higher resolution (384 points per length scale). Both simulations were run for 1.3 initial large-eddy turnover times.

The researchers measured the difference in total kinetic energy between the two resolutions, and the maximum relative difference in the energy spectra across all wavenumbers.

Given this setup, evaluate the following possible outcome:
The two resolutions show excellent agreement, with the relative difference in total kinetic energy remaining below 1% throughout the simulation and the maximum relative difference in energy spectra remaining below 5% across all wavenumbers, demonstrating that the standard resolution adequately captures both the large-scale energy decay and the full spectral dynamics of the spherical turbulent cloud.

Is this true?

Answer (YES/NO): YES